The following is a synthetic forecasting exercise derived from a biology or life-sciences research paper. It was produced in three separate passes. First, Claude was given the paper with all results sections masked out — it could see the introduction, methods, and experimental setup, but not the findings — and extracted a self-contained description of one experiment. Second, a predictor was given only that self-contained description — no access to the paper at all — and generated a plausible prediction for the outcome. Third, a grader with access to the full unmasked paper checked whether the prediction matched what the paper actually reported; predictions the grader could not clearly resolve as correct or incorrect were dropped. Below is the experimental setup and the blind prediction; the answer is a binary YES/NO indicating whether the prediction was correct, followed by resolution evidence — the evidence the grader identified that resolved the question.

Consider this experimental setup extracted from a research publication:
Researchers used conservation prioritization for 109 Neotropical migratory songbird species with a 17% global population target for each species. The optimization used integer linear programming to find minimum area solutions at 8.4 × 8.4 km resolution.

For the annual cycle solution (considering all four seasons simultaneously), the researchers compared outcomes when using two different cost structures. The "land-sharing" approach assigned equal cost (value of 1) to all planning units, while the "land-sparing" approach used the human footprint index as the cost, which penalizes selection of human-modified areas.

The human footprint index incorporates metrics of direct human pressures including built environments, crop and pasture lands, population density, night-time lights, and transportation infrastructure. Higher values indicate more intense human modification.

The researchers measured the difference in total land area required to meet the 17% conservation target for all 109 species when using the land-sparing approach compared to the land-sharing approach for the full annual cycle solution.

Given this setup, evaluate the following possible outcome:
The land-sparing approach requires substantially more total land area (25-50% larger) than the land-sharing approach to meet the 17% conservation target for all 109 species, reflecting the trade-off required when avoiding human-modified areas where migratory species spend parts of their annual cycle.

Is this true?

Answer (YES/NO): NO